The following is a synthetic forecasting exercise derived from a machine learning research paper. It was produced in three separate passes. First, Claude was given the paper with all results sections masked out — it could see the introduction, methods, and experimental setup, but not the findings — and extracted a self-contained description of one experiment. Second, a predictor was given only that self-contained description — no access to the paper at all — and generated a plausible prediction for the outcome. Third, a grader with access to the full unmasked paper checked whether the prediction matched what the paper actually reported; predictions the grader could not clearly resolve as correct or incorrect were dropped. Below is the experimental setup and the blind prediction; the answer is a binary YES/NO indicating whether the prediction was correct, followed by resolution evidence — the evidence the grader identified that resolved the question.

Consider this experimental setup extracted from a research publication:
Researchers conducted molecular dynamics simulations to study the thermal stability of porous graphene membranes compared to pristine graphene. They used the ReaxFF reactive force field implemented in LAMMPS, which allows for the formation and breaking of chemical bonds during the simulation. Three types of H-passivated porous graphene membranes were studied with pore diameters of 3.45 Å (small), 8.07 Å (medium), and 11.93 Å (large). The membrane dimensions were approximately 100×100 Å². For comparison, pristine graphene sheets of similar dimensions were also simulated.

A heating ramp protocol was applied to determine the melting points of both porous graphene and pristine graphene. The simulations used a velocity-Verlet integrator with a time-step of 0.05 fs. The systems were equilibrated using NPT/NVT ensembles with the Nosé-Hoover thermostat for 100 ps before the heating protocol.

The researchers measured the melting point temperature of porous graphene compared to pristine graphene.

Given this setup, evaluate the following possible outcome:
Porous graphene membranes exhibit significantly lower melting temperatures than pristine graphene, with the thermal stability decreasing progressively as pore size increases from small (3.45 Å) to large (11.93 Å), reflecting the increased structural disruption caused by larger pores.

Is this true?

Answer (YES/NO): YES